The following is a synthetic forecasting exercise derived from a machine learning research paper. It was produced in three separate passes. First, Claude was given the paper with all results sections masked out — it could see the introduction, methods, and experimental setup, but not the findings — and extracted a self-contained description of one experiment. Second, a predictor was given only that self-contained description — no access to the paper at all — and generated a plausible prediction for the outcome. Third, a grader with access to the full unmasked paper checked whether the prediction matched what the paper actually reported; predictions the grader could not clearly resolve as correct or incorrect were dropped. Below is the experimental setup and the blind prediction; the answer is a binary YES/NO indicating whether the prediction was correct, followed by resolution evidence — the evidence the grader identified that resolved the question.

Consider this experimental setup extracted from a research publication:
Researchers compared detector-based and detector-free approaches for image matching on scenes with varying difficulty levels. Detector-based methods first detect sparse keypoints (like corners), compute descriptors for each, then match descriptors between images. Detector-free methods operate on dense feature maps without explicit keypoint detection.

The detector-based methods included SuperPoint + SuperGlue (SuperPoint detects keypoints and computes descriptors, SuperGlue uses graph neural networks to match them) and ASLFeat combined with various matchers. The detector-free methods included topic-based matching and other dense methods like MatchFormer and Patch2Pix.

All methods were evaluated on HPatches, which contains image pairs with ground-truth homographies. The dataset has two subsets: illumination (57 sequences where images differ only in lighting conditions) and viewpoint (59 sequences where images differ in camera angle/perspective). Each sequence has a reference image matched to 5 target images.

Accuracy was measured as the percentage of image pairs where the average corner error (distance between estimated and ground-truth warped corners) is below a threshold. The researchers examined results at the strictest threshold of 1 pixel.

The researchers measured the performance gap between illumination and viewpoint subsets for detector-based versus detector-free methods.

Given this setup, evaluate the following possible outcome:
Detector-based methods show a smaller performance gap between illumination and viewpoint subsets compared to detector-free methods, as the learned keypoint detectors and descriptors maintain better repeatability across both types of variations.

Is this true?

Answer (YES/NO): YES